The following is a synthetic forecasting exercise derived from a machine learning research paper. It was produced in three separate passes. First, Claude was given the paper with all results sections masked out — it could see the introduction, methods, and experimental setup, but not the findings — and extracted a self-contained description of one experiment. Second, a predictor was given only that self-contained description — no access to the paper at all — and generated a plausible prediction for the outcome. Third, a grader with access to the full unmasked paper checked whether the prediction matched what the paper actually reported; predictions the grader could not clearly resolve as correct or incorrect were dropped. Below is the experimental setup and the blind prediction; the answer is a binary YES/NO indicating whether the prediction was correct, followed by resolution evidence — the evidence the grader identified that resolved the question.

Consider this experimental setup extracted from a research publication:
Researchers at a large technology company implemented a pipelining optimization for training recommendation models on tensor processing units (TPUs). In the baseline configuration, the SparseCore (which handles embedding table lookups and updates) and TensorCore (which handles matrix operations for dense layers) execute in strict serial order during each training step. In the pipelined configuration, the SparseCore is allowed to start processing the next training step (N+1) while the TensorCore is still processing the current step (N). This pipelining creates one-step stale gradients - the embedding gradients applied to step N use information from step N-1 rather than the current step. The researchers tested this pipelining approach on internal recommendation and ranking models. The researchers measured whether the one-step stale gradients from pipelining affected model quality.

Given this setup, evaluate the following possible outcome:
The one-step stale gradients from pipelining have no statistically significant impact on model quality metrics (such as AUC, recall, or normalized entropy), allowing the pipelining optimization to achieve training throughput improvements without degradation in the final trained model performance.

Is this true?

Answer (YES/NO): YES